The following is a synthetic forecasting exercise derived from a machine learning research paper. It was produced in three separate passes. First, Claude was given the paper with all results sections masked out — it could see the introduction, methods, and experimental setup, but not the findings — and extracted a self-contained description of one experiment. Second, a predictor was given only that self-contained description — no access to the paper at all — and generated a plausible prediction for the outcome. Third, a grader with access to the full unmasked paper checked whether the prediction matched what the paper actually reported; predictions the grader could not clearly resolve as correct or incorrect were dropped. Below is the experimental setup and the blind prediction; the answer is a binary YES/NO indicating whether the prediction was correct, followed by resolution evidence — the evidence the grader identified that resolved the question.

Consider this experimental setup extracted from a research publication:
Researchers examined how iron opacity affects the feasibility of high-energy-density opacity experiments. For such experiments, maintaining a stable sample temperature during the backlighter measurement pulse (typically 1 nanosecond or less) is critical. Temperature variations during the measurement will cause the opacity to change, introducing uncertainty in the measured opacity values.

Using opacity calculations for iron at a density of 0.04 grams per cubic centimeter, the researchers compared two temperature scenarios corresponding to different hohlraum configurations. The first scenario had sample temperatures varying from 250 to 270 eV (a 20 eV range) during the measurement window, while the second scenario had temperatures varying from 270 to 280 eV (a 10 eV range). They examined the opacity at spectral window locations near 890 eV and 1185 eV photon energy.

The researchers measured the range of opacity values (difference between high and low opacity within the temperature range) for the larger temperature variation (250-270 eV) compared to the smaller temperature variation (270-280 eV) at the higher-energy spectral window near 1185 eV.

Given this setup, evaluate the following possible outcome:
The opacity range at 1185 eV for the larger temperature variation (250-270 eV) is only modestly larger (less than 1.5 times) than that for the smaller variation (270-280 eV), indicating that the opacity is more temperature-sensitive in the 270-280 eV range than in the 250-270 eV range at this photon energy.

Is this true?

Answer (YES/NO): NO